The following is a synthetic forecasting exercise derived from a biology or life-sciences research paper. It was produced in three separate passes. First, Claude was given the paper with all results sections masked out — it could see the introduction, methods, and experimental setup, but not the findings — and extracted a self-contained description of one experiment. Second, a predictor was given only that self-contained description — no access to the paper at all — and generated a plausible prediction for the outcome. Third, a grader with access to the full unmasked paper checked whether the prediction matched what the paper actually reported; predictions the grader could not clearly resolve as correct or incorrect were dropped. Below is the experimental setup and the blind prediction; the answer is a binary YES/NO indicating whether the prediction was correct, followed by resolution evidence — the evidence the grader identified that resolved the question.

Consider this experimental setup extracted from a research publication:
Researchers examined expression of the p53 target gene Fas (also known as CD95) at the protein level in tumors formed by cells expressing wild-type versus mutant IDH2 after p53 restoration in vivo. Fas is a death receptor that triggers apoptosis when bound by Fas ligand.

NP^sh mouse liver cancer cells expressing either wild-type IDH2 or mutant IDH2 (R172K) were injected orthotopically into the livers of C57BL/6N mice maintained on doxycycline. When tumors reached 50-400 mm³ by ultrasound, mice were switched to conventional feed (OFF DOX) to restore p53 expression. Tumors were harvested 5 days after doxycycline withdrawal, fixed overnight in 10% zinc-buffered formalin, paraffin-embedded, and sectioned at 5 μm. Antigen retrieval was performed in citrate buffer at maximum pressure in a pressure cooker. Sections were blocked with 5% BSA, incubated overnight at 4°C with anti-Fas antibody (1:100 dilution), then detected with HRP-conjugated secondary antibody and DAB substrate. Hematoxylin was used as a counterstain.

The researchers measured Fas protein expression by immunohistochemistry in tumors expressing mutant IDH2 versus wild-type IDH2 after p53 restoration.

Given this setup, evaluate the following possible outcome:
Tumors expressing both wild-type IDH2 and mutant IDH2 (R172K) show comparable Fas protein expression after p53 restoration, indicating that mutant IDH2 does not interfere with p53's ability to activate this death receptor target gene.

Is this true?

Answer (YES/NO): NO